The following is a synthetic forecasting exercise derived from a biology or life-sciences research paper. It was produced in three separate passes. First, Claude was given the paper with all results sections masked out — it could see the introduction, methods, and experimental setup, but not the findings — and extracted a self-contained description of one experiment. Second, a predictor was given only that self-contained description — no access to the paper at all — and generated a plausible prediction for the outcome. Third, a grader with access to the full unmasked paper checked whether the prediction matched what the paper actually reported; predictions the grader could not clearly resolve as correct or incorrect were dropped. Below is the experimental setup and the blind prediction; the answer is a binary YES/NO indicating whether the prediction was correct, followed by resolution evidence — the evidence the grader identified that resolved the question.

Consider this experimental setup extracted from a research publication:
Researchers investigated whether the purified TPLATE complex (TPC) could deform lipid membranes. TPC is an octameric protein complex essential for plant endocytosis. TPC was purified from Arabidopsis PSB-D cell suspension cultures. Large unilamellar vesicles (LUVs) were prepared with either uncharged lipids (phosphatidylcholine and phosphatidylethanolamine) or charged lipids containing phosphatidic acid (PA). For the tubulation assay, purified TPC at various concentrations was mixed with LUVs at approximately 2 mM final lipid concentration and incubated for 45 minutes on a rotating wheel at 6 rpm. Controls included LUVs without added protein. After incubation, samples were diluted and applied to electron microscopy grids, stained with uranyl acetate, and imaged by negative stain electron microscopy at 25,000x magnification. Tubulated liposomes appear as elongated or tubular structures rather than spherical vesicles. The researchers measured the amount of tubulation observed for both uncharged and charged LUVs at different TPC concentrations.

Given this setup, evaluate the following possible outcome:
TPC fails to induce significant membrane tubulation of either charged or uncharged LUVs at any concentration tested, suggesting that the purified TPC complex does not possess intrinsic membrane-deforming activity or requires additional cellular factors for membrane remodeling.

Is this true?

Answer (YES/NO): NO